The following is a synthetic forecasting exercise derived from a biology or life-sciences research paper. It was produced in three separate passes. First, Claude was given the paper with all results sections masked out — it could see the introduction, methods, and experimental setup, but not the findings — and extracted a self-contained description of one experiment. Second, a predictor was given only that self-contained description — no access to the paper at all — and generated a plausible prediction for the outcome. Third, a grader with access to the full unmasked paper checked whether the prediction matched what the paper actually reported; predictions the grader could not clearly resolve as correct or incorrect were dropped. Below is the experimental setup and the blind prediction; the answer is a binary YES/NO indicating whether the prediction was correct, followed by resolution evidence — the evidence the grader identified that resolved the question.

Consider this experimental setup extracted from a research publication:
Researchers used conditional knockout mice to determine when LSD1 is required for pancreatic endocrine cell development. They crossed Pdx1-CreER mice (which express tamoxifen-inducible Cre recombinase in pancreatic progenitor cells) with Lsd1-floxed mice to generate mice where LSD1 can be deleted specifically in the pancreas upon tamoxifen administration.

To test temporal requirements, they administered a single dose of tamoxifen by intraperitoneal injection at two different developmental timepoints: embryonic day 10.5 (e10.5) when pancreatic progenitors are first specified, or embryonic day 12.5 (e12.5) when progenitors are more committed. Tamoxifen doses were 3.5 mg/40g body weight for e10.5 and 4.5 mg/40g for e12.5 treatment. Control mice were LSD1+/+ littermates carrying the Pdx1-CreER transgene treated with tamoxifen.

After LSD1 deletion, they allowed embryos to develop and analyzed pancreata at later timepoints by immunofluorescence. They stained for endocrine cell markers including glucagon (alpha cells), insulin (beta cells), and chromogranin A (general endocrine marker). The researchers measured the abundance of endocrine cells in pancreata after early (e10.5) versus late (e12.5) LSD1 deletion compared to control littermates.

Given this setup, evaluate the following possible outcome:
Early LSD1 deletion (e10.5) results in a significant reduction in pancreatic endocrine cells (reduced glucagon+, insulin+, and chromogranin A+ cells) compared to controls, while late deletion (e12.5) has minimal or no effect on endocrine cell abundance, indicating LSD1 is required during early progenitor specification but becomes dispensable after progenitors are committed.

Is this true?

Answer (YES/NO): YES